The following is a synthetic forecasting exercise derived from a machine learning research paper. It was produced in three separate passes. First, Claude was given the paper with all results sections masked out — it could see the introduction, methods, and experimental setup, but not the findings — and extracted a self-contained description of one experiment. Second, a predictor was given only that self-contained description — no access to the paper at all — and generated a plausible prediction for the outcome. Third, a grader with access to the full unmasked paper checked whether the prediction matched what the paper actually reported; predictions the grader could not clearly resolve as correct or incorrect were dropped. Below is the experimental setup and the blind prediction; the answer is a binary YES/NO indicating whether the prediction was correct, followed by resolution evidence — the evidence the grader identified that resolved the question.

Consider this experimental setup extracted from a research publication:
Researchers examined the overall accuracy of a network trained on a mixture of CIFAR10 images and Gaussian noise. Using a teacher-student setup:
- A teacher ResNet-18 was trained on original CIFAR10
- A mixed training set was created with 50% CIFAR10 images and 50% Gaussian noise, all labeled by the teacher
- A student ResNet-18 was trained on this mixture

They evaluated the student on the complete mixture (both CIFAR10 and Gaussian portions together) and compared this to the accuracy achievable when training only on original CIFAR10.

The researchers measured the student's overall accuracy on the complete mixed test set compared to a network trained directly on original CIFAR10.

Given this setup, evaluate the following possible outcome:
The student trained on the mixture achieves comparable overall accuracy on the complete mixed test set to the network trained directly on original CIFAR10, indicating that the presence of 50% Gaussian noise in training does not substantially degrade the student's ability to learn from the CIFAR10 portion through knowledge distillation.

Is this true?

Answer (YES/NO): NO